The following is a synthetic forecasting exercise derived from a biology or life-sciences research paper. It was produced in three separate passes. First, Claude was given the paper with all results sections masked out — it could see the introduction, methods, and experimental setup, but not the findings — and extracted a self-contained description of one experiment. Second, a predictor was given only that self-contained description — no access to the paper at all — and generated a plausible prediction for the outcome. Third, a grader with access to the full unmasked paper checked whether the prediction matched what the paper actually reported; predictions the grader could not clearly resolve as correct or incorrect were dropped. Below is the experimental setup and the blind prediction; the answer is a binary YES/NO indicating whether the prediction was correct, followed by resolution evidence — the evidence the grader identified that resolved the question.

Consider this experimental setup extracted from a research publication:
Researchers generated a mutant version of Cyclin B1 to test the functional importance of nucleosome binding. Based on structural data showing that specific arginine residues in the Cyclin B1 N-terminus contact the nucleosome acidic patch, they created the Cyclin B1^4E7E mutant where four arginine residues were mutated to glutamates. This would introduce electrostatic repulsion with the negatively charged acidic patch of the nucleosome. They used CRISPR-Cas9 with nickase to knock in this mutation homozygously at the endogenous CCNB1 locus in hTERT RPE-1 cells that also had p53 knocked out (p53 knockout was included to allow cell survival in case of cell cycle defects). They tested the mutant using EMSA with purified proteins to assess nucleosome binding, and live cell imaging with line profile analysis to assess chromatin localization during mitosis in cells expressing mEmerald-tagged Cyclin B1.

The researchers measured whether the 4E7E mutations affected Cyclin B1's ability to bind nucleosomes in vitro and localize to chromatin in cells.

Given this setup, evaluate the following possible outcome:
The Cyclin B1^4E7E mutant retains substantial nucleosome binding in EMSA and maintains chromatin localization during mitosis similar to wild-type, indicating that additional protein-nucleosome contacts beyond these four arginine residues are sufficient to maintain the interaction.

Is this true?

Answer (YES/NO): NO